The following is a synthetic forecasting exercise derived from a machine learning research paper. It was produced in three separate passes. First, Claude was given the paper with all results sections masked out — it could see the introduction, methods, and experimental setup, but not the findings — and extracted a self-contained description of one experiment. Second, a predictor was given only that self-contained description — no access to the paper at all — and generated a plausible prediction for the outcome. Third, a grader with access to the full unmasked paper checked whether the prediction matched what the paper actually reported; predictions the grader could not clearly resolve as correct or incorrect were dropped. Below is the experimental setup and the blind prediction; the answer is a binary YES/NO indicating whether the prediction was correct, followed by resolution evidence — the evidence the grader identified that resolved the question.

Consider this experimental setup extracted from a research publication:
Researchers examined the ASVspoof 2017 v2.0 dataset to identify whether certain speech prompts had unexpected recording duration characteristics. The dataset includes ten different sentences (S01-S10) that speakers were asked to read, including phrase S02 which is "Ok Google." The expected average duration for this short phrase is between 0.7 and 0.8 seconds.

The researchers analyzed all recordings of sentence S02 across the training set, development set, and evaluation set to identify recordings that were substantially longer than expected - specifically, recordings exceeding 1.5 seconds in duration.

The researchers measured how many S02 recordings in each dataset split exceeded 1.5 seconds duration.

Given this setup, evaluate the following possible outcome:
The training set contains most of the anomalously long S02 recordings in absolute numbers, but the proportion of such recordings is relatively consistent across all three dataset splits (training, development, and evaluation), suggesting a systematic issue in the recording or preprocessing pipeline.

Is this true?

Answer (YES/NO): NO